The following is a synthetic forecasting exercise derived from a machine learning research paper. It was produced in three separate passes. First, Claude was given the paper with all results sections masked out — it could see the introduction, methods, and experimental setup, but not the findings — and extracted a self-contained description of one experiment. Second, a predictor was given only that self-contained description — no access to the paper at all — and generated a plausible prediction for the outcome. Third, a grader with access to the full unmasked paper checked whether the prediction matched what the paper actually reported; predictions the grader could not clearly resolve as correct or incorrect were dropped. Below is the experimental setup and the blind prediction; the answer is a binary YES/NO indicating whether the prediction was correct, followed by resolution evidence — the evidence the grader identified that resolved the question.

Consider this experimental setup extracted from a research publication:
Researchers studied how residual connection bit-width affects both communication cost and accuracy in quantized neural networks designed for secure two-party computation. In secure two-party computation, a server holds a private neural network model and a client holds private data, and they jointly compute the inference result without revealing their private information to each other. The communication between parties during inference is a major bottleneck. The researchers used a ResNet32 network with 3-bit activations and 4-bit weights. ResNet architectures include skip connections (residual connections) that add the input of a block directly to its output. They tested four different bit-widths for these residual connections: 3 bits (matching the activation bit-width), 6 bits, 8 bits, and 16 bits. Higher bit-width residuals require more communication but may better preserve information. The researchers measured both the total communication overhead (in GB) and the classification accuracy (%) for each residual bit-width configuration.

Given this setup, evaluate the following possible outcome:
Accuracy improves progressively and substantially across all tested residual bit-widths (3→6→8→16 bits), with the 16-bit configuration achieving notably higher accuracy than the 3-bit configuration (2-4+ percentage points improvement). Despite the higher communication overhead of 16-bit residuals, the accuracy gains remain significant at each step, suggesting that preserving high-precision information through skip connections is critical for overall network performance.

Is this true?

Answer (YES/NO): NO